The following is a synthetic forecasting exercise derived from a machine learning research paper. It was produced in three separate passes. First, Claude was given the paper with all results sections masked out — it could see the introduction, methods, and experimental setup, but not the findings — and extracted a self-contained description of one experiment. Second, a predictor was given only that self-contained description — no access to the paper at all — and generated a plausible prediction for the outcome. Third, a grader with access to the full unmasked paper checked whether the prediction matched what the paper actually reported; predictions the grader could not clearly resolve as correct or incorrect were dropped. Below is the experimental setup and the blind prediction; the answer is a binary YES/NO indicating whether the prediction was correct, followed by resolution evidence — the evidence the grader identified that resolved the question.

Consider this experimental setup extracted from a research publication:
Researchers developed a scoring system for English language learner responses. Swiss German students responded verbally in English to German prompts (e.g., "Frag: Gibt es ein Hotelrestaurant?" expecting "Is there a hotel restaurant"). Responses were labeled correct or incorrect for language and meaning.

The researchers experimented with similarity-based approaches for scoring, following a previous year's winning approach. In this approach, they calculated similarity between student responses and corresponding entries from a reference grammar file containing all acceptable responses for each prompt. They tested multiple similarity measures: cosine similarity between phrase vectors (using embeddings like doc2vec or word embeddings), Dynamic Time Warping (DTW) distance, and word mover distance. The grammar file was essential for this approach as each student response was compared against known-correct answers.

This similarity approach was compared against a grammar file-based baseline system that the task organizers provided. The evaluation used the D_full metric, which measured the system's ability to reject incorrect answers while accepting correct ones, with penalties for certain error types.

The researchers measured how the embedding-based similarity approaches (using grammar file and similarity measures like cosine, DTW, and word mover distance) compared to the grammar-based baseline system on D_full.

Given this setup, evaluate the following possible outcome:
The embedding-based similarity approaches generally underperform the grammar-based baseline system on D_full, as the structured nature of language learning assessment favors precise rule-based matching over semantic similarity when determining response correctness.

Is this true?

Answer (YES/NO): YES